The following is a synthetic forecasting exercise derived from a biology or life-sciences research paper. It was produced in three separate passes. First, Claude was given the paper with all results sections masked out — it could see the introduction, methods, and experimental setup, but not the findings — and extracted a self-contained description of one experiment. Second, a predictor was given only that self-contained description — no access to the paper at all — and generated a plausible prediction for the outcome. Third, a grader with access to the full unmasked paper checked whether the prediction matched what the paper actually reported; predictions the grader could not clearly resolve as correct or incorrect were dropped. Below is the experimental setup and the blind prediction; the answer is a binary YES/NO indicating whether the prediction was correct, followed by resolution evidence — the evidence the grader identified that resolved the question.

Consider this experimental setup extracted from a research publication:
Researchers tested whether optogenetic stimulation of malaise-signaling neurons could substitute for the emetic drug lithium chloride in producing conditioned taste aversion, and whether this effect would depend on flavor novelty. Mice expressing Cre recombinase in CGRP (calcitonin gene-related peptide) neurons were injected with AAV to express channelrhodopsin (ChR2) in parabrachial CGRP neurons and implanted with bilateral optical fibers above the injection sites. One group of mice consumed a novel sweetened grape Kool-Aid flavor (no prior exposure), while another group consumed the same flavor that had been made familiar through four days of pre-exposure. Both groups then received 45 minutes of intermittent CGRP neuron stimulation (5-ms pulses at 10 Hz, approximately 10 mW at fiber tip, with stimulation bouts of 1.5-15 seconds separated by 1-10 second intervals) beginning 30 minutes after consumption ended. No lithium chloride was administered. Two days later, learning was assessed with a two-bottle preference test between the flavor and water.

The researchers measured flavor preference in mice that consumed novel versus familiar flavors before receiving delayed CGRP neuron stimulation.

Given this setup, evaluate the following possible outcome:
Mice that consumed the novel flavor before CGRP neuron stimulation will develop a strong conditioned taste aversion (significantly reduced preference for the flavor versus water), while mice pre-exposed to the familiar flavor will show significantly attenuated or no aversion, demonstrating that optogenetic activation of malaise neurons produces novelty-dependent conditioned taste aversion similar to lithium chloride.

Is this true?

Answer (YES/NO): YES